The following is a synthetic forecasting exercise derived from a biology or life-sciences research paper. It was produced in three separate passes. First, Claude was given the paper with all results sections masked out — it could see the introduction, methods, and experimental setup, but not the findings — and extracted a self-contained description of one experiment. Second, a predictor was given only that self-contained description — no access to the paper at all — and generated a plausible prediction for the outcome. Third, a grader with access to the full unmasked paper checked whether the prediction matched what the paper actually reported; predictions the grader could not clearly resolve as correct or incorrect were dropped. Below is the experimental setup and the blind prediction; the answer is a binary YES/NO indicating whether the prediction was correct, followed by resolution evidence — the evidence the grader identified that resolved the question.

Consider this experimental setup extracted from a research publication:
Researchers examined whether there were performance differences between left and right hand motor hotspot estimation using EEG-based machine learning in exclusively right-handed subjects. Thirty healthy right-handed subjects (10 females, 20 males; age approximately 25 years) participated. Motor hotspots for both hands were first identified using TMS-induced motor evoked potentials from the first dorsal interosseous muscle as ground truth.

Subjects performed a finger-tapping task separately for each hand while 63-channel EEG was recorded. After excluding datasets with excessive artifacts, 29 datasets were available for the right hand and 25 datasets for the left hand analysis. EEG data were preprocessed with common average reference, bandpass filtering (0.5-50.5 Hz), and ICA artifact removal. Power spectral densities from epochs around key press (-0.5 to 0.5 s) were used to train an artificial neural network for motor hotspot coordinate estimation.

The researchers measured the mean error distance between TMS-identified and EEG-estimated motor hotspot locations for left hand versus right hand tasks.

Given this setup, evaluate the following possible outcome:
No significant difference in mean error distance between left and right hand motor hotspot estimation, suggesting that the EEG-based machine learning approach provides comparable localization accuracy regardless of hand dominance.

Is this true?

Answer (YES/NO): NO